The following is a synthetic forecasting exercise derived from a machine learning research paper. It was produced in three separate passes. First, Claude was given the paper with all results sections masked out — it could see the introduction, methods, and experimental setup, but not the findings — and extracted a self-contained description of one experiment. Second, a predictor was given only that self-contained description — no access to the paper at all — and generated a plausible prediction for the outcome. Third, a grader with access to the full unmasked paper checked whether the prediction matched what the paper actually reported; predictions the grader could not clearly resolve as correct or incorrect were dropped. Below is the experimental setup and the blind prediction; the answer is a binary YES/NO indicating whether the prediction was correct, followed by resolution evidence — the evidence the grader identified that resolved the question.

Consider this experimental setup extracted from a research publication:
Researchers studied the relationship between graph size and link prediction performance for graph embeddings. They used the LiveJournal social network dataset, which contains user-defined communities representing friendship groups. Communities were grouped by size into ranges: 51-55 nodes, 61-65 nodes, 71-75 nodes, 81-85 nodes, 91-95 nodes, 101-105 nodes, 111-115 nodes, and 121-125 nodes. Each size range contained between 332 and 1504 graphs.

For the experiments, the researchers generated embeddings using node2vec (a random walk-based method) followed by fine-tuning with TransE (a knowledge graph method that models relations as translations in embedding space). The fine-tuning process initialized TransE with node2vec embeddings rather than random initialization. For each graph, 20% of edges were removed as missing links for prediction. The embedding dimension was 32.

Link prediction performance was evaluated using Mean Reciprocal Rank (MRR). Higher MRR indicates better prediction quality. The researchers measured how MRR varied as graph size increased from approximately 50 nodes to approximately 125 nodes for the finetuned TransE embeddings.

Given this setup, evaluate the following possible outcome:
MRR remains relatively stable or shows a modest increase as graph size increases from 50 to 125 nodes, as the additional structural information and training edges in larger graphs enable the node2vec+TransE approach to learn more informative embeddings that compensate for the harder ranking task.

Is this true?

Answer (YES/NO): NO